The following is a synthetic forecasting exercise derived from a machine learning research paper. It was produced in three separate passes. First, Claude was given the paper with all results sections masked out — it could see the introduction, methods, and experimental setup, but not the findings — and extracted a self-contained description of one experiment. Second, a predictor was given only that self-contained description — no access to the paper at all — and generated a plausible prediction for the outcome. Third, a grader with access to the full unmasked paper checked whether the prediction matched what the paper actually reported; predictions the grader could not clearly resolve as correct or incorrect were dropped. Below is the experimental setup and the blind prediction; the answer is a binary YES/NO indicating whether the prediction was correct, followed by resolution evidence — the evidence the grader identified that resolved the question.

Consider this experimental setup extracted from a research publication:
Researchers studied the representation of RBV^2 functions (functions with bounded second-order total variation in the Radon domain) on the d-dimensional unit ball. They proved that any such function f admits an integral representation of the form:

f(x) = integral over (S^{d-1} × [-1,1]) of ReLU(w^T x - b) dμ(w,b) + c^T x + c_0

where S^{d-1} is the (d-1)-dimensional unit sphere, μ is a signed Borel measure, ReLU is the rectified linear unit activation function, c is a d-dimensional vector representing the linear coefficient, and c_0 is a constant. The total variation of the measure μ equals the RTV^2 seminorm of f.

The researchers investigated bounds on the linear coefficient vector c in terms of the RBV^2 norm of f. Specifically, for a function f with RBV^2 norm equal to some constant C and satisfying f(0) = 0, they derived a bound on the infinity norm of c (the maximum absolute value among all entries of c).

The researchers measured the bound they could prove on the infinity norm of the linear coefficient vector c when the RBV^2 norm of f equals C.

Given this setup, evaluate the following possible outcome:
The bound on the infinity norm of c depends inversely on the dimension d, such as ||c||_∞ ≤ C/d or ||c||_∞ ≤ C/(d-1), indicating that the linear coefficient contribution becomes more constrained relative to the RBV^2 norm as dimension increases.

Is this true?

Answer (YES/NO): NO